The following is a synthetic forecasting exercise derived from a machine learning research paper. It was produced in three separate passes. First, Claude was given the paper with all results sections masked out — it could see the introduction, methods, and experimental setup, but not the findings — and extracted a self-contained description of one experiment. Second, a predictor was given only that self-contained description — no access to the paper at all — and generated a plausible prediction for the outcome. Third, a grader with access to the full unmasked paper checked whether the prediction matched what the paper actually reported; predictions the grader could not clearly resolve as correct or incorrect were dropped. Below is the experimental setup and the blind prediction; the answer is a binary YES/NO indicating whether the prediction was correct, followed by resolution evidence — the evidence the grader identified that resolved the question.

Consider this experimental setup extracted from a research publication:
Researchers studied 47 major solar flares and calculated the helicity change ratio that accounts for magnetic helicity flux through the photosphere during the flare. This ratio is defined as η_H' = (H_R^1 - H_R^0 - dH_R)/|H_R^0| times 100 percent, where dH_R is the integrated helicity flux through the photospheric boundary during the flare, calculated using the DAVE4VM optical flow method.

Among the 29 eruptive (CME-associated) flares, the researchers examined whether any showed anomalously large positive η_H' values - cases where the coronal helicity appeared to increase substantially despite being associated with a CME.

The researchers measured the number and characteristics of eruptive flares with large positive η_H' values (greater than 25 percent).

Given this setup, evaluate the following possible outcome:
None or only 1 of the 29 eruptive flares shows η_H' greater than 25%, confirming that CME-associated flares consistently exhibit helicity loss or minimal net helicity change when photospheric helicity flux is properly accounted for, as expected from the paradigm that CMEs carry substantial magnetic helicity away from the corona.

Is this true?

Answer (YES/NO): NO